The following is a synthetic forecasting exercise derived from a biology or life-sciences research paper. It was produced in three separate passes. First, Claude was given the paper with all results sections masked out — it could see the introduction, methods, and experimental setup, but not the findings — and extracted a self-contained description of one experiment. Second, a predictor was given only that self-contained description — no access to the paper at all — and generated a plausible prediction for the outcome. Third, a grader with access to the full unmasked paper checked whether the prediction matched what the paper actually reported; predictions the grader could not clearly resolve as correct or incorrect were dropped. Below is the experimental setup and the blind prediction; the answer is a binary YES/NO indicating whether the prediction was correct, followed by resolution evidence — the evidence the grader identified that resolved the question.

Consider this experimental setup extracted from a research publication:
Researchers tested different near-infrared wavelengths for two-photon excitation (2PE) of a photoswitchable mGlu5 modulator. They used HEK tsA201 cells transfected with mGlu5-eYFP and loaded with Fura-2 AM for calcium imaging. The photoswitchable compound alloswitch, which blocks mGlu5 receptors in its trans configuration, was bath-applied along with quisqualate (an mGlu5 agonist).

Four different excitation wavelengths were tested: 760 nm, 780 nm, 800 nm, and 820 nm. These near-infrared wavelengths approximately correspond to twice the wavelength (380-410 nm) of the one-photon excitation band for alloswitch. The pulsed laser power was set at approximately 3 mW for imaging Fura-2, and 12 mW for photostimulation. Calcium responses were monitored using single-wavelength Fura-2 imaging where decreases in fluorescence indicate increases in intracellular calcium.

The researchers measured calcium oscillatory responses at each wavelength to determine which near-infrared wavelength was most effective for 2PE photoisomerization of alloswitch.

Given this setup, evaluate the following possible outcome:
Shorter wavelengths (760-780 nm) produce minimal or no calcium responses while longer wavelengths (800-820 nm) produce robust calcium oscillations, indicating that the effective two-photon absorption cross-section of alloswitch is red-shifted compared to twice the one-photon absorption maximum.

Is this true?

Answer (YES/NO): NO